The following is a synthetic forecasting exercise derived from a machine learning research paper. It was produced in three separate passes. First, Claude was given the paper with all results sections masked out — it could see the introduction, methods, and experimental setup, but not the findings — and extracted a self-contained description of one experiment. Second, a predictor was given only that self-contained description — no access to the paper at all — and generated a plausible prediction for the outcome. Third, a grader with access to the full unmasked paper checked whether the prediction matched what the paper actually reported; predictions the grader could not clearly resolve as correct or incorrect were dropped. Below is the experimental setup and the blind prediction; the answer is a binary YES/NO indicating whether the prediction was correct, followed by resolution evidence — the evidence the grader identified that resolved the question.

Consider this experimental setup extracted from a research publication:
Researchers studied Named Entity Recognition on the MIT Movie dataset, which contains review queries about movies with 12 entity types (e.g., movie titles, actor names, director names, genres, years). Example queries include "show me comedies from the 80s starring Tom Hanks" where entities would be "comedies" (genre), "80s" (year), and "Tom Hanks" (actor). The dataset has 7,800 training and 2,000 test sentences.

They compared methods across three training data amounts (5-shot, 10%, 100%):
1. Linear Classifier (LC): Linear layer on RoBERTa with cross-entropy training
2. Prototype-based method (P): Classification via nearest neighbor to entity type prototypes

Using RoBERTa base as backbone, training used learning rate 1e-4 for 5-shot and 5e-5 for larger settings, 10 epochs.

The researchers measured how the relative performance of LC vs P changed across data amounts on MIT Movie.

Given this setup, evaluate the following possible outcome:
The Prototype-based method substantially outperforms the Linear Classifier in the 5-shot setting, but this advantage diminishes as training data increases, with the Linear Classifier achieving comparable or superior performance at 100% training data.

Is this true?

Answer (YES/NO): NO